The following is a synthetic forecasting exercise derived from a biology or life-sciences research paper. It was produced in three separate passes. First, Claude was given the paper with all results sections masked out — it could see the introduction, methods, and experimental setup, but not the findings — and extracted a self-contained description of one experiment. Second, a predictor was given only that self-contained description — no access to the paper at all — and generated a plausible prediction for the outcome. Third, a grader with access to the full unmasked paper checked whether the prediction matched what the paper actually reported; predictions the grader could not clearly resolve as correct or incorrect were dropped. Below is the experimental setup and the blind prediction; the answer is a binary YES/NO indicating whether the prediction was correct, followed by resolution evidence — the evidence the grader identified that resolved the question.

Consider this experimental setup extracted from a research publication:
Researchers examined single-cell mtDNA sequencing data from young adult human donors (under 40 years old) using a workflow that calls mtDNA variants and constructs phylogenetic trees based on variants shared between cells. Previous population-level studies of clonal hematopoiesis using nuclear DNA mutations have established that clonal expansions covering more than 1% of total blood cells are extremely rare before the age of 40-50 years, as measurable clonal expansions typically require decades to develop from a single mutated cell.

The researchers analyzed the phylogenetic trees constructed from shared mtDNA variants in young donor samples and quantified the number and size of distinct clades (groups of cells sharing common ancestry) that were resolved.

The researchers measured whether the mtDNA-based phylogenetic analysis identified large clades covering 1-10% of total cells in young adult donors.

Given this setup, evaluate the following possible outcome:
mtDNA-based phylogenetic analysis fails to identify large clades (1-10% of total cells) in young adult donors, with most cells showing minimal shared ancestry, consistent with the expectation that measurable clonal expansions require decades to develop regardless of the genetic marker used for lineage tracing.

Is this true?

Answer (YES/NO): NO